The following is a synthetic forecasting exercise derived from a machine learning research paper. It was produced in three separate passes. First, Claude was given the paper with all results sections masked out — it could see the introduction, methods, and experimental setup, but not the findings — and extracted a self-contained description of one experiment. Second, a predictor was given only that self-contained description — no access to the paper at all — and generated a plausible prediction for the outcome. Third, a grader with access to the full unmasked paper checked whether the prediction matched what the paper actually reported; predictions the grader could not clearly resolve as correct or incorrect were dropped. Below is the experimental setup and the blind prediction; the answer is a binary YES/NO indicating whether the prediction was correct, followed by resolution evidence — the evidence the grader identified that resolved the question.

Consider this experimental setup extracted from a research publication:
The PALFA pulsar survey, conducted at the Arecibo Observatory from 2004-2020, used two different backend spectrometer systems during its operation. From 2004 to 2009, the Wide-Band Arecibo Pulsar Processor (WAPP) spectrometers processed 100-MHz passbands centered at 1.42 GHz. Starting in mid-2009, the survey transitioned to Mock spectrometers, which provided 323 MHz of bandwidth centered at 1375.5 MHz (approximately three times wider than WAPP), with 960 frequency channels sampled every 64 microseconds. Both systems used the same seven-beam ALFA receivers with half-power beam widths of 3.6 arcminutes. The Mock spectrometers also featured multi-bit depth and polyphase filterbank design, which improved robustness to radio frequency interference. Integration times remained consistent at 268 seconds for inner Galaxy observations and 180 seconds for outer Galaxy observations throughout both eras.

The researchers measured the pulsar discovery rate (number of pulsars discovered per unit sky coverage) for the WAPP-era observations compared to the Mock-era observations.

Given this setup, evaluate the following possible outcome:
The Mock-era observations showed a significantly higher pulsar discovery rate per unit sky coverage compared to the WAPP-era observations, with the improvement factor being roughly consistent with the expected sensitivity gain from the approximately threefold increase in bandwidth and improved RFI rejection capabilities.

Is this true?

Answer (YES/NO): YES